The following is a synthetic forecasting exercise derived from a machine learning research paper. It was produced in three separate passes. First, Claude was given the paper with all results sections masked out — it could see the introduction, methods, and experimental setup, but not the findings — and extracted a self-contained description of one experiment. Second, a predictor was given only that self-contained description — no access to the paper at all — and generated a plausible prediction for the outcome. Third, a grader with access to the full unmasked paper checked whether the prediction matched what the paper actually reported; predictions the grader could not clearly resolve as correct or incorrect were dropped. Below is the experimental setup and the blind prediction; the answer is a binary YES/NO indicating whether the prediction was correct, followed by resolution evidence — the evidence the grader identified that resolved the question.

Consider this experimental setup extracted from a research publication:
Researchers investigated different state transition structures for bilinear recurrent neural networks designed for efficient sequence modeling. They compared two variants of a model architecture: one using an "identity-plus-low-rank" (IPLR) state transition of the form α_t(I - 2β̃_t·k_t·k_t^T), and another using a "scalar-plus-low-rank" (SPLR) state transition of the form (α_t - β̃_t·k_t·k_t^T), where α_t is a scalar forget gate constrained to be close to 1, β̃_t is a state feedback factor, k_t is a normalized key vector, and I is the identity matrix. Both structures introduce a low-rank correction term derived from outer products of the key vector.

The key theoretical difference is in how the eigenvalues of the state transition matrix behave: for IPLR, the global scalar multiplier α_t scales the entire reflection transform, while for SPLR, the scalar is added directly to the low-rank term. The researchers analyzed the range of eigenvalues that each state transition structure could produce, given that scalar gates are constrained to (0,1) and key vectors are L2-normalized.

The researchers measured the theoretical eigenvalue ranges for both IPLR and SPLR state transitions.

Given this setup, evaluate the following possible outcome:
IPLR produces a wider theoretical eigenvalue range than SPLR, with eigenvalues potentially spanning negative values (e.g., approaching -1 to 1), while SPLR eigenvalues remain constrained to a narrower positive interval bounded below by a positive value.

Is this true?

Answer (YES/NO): NO